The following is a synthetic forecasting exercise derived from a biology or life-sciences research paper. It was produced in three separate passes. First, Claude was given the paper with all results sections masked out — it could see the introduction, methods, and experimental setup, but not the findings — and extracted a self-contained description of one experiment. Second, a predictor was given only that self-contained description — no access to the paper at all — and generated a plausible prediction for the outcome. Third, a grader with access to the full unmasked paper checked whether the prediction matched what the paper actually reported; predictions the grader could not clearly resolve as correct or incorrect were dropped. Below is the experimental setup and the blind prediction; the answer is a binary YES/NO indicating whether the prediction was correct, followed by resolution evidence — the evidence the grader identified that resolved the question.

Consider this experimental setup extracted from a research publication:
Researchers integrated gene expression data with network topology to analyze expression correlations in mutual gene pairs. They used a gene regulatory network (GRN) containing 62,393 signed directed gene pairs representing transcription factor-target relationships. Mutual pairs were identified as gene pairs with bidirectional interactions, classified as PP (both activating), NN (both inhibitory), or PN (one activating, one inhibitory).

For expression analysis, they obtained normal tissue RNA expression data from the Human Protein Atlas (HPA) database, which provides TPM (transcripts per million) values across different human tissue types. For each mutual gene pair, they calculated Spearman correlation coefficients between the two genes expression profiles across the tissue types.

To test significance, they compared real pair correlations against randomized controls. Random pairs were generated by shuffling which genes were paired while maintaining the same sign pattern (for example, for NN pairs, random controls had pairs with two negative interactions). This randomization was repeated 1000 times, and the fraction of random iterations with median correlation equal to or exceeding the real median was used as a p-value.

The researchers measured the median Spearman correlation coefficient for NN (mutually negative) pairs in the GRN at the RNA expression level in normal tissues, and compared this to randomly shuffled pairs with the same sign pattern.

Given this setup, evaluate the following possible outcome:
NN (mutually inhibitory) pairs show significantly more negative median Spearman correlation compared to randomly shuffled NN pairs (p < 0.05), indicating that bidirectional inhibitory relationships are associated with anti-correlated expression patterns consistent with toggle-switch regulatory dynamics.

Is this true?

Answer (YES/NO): NO